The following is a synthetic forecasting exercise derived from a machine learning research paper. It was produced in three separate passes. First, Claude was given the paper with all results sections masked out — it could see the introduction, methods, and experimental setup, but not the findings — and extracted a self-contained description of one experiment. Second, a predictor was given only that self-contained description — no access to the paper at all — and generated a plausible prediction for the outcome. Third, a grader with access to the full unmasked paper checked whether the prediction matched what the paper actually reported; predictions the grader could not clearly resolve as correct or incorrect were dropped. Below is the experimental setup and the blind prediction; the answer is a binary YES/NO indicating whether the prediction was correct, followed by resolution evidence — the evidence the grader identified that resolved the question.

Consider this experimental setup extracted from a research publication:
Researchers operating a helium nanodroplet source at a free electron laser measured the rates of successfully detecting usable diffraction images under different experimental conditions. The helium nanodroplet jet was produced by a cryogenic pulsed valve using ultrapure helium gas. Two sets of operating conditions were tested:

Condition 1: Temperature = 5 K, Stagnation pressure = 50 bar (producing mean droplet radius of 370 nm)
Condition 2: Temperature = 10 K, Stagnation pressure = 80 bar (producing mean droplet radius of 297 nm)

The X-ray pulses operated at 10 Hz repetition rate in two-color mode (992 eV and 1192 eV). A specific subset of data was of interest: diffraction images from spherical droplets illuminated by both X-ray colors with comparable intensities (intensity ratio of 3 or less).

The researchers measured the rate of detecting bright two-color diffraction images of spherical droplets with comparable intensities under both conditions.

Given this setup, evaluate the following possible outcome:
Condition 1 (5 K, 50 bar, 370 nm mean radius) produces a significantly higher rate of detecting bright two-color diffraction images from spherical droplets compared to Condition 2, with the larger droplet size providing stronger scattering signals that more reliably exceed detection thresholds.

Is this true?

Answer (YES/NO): NO